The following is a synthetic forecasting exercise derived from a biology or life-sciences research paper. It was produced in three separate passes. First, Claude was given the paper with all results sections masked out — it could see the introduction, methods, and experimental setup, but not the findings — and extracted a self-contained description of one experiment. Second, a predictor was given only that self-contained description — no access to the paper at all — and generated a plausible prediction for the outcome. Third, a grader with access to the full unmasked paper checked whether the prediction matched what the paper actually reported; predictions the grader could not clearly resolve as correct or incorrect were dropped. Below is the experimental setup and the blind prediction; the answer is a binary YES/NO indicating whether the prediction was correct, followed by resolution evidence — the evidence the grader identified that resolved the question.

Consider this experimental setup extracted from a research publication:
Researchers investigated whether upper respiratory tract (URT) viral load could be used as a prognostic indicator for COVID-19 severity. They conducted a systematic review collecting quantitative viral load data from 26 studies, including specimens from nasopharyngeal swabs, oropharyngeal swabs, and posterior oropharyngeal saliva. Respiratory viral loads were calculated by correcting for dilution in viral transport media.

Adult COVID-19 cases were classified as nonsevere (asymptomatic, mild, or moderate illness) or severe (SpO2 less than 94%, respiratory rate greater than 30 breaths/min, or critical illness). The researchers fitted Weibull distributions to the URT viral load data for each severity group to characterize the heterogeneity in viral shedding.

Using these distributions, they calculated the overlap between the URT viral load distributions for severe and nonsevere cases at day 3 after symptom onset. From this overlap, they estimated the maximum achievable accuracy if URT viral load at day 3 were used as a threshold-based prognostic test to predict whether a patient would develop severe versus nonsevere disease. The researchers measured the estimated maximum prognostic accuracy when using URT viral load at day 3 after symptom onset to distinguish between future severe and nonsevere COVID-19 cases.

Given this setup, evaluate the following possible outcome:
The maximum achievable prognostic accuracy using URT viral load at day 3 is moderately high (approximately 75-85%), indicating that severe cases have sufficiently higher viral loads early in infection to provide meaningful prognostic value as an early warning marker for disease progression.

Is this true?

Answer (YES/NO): NO